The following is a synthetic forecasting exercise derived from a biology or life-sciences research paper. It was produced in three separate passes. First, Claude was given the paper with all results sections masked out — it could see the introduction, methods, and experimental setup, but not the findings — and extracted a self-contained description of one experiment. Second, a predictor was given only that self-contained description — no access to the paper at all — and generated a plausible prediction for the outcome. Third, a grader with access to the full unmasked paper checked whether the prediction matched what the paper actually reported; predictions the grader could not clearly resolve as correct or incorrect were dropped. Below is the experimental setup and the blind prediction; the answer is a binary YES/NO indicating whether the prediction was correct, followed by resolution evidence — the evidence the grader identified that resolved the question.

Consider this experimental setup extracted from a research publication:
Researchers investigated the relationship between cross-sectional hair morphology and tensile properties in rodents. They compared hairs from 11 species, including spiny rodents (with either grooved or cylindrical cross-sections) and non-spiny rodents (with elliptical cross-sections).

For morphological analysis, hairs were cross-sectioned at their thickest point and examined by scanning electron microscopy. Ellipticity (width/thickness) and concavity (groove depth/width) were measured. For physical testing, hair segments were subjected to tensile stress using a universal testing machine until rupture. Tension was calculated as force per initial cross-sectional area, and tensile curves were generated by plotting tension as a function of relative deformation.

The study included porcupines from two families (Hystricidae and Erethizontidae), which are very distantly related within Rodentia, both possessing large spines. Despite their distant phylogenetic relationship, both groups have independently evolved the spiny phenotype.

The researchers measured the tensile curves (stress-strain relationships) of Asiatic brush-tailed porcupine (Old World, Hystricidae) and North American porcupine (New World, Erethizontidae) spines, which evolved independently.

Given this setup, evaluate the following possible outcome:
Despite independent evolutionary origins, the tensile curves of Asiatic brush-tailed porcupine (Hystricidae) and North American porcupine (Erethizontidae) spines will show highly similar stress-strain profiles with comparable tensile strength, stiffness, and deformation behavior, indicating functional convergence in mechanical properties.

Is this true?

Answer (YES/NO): NO